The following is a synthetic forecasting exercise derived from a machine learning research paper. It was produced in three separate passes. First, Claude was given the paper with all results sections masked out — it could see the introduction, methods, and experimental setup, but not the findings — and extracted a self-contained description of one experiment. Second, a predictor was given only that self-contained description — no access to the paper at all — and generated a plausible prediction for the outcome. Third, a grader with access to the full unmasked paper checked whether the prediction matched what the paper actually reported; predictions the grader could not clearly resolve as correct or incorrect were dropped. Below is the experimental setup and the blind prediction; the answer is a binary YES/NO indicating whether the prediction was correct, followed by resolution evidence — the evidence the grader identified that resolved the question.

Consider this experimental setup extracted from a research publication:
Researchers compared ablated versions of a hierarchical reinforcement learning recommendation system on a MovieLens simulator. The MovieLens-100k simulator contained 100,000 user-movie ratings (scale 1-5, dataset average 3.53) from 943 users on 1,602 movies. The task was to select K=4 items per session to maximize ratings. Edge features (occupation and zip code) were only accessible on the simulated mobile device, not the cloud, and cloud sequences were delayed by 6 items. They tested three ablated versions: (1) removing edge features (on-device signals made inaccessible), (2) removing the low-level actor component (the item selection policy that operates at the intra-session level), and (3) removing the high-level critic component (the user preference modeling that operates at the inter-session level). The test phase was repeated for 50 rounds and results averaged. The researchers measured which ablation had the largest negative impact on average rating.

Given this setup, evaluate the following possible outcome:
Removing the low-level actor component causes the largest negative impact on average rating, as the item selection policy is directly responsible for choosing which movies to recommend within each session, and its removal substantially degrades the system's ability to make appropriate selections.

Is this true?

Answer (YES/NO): NO